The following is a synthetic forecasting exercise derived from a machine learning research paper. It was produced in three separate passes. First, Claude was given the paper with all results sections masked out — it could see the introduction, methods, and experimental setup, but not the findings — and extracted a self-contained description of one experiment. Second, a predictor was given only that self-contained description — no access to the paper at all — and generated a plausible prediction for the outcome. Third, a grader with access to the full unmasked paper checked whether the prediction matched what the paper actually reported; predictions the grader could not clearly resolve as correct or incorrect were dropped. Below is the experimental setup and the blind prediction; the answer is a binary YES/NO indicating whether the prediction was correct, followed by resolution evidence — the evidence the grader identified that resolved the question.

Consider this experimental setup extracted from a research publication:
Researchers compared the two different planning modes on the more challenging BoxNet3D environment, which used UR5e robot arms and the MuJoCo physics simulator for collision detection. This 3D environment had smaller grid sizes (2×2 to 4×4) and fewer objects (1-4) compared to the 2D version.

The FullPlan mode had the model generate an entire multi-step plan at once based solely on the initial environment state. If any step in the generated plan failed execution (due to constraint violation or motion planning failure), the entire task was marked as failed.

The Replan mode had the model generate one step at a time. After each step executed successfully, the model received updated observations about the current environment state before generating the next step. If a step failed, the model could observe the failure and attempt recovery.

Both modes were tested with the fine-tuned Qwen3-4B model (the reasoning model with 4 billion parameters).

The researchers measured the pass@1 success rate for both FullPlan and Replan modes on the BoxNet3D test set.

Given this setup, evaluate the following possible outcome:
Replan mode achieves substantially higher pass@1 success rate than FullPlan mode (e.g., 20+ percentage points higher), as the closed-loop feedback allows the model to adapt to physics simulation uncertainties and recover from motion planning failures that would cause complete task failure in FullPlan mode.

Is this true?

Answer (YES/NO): NO